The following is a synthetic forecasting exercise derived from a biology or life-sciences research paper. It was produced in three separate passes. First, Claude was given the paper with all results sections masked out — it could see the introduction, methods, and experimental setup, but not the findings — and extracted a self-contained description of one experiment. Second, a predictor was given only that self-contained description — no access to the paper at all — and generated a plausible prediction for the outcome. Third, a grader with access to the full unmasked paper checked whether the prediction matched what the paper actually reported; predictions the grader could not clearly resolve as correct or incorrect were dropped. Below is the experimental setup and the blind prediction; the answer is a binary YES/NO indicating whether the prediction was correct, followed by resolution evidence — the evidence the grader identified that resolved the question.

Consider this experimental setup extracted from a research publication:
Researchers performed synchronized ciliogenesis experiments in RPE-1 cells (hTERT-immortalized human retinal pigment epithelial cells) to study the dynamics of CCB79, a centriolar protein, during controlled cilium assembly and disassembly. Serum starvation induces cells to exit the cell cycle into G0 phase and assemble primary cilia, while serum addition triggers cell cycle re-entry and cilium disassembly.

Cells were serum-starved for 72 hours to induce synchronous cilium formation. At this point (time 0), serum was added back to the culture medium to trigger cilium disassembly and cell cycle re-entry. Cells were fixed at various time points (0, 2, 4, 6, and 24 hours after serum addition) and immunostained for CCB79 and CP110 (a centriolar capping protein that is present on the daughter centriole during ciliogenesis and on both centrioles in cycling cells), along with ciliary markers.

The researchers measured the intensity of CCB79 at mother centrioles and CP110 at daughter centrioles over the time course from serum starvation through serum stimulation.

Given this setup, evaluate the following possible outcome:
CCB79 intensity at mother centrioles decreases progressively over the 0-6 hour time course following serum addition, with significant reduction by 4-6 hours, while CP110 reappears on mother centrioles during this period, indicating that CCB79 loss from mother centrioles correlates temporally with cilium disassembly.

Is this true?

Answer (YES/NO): NO